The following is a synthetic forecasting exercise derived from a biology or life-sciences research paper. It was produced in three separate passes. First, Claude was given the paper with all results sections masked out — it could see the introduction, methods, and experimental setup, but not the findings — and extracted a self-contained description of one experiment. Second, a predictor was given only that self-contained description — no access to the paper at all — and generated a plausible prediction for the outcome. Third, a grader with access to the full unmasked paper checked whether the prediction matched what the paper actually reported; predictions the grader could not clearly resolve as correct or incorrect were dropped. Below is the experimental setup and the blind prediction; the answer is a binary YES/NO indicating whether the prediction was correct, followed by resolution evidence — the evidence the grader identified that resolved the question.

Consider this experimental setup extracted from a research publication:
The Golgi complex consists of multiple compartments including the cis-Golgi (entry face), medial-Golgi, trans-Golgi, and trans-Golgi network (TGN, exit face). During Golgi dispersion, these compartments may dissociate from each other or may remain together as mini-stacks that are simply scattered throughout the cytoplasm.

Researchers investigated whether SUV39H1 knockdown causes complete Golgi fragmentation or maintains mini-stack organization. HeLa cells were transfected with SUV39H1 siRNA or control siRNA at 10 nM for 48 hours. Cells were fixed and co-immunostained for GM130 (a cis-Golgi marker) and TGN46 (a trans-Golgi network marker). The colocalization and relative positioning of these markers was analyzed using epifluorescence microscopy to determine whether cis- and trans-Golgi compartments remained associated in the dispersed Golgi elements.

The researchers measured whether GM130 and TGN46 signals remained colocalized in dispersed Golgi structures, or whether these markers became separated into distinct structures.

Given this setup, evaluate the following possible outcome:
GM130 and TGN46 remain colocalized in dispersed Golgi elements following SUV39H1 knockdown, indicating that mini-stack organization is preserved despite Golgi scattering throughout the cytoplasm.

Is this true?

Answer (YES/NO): YES